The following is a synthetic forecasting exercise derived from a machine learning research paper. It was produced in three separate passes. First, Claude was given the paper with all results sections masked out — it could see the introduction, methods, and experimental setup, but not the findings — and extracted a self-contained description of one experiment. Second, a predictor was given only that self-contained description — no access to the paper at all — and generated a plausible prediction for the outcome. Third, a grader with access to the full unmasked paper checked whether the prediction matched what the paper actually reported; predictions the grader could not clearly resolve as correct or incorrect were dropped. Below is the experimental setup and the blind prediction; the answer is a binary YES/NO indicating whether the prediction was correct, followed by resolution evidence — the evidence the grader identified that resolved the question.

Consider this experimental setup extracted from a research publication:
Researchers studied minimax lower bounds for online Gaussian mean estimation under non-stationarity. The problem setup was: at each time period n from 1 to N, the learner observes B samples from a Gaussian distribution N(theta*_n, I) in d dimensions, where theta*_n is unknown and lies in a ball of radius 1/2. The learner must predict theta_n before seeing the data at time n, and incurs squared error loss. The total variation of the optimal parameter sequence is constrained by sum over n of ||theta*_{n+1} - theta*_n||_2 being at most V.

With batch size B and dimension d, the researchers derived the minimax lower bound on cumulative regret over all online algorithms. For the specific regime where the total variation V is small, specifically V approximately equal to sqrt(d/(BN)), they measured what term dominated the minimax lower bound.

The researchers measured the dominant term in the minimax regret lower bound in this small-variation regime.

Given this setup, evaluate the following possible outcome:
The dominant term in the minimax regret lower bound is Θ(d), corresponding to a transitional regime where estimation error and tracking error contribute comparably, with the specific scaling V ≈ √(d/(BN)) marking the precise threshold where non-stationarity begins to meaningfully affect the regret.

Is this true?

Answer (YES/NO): NO